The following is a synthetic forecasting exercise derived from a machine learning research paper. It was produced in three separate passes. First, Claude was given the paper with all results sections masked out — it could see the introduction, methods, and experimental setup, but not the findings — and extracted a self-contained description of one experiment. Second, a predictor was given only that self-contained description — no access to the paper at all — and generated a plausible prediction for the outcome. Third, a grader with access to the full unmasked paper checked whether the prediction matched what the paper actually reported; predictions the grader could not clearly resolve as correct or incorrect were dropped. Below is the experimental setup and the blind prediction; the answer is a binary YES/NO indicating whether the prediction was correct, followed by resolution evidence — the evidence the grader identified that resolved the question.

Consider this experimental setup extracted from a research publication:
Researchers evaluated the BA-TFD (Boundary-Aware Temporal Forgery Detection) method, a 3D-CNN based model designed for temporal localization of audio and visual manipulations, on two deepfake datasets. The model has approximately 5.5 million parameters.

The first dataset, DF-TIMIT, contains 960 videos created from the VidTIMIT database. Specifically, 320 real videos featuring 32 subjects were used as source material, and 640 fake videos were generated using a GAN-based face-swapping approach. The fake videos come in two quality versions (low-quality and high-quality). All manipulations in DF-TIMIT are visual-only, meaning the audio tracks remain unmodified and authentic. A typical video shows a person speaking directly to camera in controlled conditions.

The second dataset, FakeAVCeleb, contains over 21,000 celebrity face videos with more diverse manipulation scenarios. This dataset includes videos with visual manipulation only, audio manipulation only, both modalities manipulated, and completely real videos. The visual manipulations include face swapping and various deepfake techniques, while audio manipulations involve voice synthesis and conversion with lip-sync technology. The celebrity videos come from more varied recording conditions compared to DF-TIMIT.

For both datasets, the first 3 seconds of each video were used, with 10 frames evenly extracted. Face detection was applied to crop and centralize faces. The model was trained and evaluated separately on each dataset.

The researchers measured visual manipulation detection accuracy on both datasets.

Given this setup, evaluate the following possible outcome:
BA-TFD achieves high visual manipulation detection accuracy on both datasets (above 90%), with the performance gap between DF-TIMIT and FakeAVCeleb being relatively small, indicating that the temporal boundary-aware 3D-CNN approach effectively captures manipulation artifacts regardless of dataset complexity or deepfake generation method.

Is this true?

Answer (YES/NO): NO